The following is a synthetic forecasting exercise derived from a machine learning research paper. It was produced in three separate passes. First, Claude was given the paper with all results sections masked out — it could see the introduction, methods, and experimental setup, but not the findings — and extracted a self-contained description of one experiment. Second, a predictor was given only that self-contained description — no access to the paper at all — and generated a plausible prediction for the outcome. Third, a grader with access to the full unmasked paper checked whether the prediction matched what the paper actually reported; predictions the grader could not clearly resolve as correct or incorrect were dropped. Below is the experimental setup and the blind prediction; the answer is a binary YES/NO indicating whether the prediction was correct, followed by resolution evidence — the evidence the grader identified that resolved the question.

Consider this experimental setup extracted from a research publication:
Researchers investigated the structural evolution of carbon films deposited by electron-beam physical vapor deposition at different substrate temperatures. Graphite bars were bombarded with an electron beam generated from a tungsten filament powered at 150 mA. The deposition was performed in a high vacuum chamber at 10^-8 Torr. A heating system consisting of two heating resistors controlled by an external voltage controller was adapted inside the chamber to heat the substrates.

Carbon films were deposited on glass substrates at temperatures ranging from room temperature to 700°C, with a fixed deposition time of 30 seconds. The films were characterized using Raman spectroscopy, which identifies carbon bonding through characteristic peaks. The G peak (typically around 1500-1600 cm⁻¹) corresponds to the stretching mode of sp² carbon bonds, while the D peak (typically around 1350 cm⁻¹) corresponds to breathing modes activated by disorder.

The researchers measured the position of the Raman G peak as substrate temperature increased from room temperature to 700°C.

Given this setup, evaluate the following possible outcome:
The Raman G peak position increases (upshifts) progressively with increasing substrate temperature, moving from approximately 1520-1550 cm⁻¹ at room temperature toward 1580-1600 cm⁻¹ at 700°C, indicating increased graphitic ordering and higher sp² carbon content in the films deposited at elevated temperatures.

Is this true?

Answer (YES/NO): YES